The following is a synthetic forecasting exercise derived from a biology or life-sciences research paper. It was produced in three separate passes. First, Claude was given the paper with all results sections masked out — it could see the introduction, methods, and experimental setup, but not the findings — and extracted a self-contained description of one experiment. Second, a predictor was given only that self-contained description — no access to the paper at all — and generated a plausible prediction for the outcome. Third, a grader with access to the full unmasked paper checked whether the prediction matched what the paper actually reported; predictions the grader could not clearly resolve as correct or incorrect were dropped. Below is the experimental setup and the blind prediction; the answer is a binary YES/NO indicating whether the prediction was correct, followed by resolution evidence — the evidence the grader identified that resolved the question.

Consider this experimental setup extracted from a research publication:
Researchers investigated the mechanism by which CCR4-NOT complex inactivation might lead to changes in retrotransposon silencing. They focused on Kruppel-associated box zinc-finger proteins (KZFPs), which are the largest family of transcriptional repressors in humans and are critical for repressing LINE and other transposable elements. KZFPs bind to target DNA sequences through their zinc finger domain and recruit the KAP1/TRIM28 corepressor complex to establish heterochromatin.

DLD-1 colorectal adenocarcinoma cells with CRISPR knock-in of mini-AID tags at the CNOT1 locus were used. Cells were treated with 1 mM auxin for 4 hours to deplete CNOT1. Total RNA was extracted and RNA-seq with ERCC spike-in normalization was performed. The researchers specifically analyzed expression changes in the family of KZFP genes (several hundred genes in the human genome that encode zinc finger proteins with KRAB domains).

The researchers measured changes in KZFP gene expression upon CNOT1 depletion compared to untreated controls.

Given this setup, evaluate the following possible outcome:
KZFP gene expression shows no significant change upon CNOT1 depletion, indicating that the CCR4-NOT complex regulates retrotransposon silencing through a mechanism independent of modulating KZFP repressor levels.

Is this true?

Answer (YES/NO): NO